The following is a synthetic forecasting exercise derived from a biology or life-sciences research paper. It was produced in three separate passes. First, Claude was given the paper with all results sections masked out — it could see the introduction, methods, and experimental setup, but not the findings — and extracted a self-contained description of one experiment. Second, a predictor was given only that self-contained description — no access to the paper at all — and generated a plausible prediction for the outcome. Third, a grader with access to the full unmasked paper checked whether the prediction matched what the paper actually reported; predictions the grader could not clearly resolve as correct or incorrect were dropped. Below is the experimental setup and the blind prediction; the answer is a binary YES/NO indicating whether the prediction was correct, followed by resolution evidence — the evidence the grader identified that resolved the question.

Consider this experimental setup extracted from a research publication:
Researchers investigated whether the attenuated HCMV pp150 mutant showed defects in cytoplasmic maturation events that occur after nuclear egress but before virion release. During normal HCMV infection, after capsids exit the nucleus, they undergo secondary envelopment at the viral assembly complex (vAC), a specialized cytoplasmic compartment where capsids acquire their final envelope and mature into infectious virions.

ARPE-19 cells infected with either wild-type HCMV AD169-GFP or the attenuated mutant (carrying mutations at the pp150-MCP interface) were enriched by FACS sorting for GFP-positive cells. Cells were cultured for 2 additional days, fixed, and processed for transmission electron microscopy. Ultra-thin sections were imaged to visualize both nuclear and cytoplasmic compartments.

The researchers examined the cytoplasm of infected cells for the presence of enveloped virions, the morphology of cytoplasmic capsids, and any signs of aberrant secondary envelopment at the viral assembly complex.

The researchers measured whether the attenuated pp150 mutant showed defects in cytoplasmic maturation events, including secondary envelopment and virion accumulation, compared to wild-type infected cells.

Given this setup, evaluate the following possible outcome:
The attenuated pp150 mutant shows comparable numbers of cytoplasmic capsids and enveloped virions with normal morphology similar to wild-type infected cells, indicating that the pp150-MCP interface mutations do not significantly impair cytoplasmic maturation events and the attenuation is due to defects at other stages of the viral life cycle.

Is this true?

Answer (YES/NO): YES